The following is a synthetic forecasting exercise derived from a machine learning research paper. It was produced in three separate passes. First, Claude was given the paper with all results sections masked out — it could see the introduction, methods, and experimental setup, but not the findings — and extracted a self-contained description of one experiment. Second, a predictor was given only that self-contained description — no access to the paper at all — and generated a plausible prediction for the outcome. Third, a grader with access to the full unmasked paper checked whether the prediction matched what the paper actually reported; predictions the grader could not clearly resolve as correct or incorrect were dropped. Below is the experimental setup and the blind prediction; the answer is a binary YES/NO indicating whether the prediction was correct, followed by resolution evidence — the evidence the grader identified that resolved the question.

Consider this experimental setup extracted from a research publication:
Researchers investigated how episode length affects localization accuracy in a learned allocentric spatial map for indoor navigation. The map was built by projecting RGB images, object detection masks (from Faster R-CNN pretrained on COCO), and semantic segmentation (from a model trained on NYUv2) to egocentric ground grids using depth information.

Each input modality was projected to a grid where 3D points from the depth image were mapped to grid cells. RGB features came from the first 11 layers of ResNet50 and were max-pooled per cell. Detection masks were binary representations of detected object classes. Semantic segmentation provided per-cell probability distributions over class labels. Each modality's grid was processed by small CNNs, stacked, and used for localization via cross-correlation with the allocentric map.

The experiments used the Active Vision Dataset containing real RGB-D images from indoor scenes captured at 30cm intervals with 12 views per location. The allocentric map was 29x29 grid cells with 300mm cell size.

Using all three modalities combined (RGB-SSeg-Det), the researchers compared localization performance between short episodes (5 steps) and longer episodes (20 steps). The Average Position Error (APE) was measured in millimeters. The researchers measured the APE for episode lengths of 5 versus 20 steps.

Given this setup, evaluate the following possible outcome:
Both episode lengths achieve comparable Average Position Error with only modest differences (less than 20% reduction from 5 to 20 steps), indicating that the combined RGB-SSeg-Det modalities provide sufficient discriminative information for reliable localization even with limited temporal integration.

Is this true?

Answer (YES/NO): NO